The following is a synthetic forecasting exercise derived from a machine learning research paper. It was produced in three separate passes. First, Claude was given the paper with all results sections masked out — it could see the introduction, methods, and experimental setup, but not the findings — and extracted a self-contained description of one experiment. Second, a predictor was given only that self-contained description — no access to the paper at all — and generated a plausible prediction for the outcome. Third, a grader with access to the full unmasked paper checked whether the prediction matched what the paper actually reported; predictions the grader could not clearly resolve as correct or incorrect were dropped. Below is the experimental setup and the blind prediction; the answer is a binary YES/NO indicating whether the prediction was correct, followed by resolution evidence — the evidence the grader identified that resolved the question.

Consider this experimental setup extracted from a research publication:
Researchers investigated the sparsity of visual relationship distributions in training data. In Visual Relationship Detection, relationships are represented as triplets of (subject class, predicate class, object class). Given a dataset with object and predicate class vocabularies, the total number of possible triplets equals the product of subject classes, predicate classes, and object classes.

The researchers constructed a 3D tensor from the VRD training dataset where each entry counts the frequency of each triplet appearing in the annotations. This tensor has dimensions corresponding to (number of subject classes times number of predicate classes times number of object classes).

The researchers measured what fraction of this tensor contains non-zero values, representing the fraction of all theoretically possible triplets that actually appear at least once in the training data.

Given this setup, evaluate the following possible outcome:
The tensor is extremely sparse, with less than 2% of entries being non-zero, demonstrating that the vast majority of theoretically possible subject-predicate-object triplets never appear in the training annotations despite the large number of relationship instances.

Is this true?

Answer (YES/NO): YES